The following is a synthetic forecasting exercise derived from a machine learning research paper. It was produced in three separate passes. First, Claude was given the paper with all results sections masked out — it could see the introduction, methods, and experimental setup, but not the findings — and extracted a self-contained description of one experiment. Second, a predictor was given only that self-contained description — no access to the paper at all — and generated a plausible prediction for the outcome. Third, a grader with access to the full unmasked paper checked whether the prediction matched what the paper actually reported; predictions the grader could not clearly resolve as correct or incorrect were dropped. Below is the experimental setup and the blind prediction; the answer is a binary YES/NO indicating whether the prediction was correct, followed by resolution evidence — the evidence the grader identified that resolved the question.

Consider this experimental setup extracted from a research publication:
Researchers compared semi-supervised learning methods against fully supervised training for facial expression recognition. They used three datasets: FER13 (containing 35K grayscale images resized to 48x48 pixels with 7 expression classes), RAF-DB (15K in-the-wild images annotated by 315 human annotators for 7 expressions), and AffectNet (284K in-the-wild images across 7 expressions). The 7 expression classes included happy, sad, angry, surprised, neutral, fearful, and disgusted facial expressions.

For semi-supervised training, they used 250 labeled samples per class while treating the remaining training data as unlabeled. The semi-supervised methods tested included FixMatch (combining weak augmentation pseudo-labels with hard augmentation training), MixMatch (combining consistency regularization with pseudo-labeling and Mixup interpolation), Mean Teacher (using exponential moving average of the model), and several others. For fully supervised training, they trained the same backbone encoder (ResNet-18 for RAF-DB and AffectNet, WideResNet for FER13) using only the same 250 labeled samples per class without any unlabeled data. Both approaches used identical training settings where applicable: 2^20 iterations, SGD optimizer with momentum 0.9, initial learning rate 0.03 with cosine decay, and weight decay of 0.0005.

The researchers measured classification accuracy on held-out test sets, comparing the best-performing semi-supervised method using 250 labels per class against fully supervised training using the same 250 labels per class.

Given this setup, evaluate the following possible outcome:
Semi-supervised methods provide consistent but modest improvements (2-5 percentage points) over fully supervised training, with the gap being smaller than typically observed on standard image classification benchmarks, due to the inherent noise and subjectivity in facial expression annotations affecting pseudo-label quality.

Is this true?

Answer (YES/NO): NO